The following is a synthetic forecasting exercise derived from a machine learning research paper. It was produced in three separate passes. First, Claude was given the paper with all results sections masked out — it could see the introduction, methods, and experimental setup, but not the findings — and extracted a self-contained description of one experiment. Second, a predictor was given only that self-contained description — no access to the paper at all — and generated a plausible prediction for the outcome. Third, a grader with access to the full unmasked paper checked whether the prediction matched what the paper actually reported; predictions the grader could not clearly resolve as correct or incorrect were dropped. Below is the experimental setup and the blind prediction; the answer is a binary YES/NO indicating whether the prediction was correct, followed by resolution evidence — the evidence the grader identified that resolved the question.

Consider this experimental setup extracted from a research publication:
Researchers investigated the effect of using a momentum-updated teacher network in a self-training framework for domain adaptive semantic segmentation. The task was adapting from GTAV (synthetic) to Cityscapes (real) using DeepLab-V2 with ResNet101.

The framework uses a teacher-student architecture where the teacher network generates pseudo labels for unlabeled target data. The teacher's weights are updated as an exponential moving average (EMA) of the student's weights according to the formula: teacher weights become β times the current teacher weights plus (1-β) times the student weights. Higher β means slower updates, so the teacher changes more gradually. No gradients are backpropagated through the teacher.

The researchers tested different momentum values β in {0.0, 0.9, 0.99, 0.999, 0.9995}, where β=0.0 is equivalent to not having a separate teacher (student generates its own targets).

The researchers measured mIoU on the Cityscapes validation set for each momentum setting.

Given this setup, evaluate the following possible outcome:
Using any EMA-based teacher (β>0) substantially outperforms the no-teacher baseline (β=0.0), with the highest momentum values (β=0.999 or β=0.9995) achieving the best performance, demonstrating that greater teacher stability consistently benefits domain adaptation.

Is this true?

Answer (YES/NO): NO